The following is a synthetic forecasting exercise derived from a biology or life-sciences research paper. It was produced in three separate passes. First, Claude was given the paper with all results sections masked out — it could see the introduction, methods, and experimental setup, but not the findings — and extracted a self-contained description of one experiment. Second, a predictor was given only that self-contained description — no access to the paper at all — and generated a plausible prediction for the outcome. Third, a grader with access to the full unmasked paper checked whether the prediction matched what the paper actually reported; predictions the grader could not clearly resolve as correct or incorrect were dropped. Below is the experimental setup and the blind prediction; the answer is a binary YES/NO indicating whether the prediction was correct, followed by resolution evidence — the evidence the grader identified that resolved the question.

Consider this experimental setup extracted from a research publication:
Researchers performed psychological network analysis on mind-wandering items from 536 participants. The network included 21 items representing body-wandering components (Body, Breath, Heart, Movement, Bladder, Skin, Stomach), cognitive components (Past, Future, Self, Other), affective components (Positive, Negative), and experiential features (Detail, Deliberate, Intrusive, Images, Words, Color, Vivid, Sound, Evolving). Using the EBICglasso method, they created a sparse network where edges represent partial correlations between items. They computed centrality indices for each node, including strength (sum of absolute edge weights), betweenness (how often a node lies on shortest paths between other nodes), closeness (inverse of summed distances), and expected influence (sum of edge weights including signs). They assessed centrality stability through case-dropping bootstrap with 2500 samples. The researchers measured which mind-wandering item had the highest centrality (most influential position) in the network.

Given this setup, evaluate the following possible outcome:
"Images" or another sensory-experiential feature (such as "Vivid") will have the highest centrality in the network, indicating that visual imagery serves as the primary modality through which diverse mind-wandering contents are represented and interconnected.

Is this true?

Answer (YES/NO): NO